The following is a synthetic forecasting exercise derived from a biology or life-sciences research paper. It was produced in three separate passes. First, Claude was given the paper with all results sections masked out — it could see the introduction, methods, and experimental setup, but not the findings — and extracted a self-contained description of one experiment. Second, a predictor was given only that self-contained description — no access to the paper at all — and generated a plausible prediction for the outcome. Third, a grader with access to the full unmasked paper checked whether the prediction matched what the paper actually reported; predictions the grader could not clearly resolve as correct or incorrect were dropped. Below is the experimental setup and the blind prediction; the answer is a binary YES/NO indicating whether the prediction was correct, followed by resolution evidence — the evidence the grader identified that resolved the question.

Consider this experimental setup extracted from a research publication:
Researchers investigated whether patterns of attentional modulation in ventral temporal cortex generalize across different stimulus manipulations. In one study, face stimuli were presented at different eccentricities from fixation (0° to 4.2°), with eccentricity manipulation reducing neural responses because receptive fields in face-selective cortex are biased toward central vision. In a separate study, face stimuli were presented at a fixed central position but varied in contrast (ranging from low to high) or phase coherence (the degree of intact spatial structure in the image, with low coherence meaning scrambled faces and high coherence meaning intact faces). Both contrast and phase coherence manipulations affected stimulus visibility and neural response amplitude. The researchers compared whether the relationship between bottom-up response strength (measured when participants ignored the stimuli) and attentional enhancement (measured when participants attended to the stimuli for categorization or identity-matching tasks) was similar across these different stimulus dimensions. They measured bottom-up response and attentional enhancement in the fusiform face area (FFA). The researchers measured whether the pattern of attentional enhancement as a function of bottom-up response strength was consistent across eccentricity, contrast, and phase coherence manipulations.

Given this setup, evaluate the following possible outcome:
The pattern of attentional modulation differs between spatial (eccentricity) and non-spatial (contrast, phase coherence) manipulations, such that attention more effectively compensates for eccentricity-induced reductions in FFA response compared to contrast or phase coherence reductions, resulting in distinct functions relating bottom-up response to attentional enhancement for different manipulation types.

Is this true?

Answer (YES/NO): NO